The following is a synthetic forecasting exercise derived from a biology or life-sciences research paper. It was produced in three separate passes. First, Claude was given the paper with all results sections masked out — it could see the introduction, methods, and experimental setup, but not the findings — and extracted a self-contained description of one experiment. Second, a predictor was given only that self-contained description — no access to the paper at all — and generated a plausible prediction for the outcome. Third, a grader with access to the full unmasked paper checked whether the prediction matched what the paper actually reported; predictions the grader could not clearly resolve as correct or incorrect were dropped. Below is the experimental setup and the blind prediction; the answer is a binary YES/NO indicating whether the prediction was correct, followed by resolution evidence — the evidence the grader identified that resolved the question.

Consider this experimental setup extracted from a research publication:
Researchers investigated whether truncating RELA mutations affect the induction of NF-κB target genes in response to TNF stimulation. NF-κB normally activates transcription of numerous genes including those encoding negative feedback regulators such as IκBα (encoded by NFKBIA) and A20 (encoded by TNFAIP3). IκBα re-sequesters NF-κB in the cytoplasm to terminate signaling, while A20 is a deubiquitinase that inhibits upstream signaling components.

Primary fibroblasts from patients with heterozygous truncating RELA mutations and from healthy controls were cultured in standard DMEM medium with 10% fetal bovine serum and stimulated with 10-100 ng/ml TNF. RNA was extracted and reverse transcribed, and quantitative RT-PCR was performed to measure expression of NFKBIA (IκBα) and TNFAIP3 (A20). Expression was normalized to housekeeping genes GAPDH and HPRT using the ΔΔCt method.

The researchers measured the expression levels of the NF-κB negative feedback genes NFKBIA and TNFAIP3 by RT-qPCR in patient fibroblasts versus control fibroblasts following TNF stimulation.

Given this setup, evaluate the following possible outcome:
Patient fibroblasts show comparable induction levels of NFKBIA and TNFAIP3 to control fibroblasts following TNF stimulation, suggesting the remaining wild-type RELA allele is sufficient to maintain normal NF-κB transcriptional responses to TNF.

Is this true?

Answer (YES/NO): NO